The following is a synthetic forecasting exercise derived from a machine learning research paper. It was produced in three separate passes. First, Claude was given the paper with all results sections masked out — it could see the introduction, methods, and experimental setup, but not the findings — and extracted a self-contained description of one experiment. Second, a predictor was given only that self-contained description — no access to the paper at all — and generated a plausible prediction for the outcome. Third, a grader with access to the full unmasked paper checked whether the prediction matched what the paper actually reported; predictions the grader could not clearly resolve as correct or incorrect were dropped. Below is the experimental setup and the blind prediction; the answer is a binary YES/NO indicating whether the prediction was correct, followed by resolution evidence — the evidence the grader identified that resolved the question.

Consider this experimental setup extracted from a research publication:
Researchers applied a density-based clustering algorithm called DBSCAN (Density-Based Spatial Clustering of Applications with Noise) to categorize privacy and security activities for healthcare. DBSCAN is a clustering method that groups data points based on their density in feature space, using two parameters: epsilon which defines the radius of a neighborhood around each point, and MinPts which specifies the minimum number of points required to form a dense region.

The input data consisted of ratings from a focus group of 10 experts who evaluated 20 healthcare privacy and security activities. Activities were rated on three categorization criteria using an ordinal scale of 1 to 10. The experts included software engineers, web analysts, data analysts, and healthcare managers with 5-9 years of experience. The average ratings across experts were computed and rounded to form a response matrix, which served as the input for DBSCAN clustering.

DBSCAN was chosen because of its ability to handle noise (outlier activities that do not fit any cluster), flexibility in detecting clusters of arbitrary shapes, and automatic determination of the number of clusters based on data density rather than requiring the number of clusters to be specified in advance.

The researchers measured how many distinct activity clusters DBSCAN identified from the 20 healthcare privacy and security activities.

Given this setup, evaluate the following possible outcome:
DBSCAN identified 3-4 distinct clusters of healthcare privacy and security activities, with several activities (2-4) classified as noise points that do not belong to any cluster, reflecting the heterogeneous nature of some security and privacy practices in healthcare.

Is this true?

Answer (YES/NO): NO